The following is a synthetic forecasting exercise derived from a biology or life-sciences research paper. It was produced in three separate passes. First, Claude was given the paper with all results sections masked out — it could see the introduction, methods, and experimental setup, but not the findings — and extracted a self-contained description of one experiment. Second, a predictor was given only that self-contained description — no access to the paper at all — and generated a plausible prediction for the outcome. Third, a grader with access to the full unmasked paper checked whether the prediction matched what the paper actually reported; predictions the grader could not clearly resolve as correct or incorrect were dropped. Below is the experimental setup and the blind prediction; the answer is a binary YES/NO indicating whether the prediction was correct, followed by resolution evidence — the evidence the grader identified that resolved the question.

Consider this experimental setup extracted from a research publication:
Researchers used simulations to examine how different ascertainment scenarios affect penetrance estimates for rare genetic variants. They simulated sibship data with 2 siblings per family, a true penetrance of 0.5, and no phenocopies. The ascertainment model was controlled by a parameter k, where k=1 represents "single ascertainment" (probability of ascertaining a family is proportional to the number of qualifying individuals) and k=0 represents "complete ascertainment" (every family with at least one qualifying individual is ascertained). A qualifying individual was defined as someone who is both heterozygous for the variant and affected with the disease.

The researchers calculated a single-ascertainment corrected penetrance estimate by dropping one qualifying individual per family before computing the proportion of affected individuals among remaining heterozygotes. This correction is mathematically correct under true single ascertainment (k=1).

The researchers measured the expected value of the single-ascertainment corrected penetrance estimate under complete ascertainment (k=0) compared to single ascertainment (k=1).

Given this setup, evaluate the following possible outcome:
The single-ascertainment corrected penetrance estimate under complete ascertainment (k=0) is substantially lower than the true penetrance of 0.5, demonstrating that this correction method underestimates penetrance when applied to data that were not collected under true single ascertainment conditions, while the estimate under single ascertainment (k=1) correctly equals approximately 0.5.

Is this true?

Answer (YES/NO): YES